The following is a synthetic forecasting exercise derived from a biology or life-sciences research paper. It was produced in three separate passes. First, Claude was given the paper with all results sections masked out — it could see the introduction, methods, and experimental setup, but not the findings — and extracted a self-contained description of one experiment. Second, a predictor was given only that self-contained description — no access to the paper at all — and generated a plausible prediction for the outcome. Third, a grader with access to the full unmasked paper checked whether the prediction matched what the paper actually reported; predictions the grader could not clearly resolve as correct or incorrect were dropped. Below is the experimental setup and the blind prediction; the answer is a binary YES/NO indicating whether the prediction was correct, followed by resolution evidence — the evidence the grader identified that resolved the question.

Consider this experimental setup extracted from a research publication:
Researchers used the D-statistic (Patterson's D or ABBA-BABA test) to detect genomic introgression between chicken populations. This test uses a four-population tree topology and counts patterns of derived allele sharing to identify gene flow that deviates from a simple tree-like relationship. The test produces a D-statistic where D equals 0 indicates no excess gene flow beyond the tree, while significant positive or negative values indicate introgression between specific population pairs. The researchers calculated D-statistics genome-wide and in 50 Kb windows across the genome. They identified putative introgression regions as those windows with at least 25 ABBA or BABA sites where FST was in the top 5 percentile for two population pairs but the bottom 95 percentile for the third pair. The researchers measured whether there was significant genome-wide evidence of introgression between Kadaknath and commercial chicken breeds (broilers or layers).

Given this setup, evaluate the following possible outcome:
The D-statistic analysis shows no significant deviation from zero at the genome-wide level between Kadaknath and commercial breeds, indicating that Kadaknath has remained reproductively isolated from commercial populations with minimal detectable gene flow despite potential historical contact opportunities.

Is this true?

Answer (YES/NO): NO